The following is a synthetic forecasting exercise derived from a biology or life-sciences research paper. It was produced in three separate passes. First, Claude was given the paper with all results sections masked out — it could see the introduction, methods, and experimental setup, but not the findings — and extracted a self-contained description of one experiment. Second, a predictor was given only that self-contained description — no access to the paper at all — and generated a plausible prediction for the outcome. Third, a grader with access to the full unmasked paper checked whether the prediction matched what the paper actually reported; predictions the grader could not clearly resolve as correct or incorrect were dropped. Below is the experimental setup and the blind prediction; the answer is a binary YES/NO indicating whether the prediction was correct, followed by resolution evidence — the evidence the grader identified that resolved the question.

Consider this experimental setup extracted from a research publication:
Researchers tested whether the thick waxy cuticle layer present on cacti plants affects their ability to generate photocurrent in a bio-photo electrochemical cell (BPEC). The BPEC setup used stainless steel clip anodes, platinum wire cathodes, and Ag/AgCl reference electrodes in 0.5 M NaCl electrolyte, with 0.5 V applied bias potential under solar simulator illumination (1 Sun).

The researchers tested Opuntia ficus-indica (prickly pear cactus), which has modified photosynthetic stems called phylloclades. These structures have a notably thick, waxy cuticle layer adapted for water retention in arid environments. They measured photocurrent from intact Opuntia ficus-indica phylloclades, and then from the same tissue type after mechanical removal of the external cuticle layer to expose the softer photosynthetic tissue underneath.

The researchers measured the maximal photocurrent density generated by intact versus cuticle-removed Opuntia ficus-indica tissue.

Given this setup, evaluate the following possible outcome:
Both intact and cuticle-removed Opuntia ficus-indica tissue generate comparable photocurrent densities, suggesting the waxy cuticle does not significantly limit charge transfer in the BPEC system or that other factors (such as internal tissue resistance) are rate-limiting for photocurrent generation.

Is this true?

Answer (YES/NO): NO